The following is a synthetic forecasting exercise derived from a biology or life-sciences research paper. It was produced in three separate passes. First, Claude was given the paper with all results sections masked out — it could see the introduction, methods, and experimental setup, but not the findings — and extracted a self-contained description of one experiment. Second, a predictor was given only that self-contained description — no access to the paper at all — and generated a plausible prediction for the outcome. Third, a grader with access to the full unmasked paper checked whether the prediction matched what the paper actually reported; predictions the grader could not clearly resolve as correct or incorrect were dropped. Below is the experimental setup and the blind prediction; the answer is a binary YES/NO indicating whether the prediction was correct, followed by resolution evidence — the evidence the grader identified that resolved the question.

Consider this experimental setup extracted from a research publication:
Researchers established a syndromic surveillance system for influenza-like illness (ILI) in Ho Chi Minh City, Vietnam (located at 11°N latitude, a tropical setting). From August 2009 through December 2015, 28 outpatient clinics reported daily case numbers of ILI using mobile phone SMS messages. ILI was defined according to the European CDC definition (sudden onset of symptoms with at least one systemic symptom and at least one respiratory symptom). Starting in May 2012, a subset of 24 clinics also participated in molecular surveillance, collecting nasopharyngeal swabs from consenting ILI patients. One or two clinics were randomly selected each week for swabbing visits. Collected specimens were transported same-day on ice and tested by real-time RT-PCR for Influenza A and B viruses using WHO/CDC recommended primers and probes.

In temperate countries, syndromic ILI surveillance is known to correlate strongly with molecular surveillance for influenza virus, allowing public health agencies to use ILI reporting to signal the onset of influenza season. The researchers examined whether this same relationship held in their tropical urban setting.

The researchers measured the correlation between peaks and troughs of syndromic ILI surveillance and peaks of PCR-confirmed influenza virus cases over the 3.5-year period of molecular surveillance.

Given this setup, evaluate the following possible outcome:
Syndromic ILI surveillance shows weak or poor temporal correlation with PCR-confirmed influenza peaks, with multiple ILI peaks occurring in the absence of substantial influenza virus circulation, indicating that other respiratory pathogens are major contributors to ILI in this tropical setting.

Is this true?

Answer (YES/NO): YES